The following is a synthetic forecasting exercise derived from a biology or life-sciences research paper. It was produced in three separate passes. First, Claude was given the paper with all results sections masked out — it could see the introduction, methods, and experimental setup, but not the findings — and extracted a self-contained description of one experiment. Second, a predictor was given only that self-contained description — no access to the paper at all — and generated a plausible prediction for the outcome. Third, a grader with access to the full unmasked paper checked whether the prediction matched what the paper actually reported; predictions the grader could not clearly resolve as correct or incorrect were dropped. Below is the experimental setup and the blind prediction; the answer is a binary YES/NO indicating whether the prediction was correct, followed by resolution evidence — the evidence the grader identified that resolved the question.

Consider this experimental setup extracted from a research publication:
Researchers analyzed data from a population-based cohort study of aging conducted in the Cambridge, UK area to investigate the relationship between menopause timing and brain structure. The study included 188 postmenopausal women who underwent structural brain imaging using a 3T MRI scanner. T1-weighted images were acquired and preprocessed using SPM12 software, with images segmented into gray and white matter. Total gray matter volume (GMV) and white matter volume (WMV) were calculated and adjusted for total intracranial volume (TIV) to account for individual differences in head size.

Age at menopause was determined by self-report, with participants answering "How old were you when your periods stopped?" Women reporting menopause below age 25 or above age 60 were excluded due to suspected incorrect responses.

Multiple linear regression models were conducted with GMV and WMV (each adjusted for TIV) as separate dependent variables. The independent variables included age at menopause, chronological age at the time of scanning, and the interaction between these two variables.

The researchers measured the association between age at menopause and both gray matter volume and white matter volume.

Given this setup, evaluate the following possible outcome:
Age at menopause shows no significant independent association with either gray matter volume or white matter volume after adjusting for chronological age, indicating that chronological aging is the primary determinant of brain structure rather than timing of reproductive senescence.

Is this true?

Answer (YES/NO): NO